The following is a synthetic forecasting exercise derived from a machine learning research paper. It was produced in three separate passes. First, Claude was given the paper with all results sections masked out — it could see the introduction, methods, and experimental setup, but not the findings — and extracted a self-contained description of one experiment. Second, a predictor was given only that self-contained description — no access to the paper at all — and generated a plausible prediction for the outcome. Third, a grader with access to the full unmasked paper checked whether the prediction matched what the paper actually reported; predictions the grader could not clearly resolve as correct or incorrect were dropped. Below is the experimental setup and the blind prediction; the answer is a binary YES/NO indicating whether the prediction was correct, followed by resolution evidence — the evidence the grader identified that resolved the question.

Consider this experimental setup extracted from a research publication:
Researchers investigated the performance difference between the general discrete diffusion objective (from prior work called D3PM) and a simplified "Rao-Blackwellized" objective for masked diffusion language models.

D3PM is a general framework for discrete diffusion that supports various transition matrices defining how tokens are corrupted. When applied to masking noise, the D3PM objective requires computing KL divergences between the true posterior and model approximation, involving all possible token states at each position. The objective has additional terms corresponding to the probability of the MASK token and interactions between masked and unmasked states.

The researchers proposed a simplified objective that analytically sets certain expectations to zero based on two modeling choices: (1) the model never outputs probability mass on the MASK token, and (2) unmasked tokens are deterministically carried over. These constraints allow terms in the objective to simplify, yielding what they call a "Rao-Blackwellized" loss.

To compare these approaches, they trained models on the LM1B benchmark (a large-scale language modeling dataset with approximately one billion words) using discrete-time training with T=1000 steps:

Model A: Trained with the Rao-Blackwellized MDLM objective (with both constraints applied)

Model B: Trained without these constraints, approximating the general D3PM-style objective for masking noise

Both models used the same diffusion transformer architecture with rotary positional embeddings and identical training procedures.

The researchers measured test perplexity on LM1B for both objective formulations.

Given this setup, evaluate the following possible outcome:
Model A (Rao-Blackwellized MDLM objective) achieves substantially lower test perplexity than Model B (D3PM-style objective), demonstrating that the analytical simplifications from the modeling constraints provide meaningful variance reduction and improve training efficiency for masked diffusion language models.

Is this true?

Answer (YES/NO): NO